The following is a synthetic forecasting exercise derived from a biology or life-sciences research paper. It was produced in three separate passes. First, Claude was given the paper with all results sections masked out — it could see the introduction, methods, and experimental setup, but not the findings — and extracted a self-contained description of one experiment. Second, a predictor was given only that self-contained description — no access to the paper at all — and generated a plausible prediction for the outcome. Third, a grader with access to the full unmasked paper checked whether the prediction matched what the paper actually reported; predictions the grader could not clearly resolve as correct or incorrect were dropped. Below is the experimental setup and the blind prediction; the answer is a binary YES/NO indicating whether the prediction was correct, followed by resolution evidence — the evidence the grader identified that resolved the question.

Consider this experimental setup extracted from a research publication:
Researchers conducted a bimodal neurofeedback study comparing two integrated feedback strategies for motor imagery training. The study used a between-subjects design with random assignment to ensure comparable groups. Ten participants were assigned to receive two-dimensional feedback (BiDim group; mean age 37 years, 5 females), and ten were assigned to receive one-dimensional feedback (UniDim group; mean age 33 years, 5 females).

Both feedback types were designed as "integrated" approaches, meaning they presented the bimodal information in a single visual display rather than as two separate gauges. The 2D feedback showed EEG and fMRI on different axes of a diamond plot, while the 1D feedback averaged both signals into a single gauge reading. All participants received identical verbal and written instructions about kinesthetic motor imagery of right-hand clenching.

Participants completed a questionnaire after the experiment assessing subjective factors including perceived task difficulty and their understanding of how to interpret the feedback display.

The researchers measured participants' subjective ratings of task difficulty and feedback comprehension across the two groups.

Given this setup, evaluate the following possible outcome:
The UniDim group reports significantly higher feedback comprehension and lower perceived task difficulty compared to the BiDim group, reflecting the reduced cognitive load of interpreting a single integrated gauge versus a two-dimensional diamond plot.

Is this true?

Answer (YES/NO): NO